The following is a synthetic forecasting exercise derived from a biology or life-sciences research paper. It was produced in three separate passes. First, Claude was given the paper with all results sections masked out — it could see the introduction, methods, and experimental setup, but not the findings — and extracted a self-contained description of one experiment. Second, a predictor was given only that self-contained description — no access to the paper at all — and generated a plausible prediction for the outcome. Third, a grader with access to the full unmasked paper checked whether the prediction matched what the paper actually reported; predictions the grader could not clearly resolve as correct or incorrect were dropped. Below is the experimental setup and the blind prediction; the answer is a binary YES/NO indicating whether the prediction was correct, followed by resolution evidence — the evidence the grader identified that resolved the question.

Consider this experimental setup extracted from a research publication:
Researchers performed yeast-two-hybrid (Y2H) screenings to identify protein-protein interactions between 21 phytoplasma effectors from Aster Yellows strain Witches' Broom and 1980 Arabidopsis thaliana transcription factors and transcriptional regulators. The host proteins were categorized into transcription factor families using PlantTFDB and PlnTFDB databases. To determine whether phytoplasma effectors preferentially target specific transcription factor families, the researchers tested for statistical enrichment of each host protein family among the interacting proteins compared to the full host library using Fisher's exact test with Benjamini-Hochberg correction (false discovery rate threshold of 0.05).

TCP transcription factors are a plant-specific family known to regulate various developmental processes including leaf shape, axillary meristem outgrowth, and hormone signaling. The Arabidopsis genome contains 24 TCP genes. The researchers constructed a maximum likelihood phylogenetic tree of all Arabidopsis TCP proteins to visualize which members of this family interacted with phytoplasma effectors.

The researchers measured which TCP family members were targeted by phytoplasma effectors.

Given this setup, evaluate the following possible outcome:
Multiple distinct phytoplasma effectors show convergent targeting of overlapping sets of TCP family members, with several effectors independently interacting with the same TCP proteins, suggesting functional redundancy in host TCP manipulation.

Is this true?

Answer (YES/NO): YES